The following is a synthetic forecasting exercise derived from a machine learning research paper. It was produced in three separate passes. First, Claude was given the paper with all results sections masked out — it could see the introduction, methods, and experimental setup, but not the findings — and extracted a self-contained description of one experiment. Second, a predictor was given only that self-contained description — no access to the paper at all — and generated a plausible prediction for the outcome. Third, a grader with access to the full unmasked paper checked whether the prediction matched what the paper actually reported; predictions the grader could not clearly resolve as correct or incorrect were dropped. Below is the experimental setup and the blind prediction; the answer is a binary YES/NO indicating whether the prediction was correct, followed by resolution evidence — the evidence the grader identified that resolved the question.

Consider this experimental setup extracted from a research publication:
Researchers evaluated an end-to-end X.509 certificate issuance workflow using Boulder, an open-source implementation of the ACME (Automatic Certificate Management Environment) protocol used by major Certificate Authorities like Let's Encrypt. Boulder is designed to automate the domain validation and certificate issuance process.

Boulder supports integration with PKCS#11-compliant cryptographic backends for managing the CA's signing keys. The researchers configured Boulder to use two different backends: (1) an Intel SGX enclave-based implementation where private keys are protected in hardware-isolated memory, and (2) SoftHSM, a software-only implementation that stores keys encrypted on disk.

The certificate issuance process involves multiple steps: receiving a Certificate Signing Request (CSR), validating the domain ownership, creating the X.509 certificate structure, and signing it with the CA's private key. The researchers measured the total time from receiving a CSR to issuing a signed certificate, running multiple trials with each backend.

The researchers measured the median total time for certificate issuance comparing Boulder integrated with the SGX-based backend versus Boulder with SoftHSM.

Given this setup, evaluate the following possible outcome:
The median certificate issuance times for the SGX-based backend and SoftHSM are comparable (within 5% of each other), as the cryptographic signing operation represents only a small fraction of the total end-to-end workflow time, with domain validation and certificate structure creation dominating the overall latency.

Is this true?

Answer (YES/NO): YES